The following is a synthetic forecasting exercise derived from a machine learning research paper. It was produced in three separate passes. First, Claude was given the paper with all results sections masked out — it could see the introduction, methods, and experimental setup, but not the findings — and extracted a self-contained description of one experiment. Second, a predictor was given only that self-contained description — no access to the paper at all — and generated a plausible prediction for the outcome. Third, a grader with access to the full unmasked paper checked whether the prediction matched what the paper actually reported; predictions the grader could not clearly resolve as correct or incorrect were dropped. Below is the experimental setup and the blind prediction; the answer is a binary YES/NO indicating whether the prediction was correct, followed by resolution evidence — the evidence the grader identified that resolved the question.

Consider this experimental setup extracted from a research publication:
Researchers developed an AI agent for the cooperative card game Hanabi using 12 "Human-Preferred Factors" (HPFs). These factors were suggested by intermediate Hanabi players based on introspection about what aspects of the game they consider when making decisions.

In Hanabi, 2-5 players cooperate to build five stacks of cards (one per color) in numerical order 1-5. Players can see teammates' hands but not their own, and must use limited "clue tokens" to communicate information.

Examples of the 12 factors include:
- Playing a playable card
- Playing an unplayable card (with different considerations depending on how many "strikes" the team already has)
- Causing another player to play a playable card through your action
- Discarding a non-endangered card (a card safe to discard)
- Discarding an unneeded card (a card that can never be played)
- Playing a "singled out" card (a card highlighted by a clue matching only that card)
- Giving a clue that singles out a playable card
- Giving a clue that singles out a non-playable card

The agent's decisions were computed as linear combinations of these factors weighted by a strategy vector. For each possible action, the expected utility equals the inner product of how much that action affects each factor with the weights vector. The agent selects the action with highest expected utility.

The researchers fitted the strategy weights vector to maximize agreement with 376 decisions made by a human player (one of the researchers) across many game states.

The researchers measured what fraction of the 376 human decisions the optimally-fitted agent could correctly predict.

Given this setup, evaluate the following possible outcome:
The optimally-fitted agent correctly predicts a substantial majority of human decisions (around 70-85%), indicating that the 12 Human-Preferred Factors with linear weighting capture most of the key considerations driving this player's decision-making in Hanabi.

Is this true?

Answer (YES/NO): NO